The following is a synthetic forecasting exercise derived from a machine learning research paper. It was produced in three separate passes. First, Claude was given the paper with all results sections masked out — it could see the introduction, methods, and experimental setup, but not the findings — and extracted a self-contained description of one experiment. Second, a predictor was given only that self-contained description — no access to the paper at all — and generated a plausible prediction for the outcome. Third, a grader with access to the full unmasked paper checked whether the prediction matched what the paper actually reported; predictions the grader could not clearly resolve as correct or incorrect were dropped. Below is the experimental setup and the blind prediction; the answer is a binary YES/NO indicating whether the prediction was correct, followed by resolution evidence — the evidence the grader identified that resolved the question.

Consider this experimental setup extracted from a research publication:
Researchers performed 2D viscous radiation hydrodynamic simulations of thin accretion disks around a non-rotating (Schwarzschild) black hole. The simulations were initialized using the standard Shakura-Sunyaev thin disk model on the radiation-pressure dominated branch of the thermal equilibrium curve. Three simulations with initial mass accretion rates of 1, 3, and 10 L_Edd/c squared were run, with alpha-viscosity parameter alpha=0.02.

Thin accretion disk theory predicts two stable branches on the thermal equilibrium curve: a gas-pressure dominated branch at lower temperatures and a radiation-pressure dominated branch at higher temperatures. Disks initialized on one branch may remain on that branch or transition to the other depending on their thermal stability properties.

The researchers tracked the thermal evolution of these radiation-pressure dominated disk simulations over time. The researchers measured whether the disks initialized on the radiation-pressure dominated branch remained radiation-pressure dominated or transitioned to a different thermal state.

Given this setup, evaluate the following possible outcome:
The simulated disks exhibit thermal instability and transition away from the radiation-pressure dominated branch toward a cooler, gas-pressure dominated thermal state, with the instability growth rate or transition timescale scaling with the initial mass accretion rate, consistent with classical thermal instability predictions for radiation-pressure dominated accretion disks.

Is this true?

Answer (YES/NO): NO